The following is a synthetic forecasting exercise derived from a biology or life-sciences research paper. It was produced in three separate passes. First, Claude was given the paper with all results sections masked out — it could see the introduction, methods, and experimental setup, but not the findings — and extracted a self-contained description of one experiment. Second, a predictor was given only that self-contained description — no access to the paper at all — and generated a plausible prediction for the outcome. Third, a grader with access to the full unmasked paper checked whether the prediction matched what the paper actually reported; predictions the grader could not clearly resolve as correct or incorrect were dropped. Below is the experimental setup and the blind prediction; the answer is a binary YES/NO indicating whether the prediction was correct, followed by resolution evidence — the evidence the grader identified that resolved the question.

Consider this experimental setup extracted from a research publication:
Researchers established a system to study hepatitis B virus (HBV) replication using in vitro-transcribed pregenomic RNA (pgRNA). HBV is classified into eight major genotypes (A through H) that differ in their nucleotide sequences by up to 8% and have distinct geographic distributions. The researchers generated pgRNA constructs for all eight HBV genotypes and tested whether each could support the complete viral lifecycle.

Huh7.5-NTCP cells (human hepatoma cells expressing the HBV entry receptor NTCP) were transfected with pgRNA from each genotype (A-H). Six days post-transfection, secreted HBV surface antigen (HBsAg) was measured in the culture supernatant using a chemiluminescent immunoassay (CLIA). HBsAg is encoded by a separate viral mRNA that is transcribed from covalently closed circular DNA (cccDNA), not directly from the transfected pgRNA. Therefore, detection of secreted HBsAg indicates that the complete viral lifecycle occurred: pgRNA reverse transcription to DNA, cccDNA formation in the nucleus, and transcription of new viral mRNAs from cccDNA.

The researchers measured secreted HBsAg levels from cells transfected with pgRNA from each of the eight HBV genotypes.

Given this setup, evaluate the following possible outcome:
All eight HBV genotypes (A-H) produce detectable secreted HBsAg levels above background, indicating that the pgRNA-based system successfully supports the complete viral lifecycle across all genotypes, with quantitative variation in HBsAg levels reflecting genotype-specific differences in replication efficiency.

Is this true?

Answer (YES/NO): NO